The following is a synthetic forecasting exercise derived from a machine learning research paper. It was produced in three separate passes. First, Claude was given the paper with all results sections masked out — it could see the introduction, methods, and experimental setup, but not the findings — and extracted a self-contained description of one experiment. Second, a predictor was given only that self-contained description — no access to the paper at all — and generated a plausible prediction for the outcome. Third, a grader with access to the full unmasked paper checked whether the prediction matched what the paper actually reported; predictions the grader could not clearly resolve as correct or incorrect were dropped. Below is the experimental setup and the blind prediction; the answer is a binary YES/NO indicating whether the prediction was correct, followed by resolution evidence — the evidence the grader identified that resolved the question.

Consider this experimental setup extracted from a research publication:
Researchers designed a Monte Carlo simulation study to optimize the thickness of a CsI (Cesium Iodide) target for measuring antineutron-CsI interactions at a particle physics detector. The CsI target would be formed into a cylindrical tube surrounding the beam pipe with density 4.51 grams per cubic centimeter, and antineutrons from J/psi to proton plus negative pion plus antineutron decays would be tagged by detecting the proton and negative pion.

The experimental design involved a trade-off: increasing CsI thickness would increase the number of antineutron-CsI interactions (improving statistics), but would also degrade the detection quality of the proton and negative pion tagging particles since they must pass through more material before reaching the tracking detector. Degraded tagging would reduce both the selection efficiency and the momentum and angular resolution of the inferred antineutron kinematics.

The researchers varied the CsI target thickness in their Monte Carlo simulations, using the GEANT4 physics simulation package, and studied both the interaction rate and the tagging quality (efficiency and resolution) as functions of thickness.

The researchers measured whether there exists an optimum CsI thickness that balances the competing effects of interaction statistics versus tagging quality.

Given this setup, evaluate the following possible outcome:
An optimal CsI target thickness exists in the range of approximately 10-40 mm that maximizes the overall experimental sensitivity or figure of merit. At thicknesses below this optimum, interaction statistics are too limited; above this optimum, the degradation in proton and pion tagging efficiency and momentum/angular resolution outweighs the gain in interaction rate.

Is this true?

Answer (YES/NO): NO